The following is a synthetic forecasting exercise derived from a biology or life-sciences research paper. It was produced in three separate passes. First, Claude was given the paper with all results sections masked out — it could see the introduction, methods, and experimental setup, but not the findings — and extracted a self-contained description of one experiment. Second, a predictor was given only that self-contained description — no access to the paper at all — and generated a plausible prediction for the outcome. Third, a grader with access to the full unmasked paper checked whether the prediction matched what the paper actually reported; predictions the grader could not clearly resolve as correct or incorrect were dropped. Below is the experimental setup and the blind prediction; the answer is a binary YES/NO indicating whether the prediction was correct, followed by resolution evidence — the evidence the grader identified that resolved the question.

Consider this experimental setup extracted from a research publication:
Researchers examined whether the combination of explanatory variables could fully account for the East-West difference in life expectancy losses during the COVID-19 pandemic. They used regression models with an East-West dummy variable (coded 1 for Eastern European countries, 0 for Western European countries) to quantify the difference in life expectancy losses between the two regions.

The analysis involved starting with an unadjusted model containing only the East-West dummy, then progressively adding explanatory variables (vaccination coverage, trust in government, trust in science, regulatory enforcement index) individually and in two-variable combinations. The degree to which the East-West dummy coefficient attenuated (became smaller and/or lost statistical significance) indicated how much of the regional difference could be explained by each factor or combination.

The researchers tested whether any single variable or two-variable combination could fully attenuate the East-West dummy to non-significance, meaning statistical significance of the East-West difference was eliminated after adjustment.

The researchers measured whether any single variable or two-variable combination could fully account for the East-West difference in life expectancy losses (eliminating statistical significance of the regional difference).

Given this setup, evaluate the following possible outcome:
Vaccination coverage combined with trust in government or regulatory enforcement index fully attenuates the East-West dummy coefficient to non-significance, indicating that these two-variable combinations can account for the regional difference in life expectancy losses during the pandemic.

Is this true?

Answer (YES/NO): NO